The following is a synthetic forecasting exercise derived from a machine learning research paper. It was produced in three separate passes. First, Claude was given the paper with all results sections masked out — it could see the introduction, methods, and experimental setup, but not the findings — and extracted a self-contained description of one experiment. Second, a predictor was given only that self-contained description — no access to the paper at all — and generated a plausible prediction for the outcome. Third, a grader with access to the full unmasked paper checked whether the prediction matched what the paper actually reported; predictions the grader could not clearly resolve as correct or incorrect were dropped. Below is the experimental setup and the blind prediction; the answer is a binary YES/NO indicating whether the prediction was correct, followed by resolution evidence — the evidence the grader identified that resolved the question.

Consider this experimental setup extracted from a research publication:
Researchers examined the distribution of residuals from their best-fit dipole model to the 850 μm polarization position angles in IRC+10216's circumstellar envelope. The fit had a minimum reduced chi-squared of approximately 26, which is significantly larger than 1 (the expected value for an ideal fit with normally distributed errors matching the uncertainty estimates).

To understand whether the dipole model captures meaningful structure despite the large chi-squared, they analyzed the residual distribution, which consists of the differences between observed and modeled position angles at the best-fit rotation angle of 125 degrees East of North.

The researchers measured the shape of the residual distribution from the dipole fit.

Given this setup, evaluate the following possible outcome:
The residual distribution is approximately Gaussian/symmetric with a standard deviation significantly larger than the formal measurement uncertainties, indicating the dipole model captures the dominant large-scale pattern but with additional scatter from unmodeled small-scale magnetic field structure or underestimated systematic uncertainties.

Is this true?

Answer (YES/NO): YES